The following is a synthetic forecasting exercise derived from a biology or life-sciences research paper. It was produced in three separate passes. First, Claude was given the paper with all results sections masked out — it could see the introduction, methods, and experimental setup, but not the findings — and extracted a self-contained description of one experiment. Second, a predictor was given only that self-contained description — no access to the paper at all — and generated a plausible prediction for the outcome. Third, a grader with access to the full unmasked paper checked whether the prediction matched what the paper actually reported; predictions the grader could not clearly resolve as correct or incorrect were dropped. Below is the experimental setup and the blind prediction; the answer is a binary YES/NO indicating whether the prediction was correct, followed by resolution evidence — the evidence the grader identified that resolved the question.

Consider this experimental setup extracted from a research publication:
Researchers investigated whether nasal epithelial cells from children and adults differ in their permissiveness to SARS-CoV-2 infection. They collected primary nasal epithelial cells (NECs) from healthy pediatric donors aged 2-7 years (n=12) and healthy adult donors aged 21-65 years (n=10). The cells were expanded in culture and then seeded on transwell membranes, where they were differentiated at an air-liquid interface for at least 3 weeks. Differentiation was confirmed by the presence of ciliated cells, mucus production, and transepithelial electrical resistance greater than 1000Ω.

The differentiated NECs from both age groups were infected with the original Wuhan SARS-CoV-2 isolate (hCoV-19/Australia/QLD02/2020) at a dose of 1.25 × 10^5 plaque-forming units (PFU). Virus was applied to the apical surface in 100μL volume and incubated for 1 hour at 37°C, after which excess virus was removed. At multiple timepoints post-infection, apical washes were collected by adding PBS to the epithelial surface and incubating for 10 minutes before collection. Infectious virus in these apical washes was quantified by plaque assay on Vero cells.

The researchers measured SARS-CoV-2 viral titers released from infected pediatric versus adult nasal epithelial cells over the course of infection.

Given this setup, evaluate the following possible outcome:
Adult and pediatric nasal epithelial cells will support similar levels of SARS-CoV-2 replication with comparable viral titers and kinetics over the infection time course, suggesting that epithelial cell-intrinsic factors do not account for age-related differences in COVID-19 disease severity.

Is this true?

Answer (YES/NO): NO